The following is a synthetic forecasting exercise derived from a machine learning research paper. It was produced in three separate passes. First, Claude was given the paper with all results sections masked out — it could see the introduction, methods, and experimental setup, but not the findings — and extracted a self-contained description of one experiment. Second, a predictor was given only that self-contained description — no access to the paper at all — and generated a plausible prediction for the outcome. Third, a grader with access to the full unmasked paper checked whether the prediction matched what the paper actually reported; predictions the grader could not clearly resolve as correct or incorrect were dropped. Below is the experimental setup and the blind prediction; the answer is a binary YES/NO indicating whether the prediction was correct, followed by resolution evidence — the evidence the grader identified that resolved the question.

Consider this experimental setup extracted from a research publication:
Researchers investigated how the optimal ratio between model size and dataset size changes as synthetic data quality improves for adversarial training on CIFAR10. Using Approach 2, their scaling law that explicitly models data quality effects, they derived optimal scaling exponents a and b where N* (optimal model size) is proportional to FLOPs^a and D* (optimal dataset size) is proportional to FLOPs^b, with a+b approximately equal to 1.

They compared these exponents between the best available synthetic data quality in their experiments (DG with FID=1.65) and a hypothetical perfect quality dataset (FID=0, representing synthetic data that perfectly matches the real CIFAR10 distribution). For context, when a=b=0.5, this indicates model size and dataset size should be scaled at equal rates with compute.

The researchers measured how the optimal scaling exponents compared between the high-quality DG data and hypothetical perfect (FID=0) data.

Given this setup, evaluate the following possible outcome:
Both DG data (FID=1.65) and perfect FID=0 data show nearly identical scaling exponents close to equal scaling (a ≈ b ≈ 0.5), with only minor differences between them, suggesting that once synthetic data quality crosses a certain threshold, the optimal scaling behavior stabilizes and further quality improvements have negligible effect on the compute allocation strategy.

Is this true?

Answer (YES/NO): YES